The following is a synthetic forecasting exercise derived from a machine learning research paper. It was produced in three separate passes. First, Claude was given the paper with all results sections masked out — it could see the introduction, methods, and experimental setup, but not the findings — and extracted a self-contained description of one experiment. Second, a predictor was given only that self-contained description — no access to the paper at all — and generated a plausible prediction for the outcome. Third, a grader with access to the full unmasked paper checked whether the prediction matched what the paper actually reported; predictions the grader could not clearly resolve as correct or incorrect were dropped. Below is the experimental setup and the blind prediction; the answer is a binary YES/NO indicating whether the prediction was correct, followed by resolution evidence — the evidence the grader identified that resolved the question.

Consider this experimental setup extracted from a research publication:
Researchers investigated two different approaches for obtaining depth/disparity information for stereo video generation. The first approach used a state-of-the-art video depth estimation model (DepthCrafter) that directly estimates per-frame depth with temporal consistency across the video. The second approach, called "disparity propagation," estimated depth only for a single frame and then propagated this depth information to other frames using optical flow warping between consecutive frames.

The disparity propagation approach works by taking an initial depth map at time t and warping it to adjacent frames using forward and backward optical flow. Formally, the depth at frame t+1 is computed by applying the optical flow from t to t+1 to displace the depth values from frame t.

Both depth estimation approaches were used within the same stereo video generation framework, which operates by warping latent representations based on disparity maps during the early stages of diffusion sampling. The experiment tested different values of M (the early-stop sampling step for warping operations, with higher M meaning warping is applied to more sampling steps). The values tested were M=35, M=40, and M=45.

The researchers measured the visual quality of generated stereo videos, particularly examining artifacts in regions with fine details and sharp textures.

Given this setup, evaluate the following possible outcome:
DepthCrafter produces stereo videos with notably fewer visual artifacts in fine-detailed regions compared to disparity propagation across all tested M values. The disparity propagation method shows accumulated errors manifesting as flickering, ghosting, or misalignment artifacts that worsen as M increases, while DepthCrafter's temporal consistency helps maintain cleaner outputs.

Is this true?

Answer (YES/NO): NO